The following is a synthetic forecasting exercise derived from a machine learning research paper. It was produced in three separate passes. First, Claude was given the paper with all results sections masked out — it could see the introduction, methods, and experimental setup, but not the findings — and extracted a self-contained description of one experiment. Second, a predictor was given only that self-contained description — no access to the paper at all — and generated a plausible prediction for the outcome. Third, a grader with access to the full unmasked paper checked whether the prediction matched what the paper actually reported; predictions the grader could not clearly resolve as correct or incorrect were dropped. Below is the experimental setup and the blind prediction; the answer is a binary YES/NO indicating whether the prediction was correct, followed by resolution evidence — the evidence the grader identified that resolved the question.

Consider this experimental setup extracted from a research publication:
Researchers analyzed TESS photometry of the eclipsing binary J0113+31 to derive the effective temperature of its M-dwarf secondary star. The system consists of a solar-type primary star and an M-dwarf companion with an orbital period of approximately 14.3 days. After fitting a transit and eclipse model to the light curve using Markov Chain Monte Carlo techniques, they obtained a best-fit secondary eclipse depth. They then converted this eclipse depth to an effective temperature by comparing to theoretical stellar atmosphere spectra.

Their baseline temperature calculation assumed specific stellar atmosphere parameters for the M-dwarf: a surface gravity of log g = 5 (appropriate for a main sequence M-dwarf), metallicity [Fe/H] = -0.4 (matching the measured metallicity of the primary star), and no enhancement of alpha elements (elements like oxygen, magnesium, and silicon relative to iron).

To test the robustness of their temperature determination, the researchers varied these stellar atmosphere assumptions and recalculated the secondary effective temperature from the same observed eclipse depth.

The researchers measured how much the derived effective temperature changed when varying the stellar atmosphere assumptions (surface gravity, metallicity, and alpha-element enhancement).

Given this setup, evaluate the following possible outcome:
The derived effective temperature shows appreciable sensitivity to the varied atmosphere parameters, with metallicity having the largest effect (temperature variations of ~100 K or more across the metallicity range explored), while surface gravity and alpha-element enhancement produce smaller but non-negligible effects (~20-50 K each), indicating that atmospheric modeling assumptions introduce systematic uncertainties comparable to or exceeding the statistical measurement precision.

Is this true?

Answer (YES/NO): NO